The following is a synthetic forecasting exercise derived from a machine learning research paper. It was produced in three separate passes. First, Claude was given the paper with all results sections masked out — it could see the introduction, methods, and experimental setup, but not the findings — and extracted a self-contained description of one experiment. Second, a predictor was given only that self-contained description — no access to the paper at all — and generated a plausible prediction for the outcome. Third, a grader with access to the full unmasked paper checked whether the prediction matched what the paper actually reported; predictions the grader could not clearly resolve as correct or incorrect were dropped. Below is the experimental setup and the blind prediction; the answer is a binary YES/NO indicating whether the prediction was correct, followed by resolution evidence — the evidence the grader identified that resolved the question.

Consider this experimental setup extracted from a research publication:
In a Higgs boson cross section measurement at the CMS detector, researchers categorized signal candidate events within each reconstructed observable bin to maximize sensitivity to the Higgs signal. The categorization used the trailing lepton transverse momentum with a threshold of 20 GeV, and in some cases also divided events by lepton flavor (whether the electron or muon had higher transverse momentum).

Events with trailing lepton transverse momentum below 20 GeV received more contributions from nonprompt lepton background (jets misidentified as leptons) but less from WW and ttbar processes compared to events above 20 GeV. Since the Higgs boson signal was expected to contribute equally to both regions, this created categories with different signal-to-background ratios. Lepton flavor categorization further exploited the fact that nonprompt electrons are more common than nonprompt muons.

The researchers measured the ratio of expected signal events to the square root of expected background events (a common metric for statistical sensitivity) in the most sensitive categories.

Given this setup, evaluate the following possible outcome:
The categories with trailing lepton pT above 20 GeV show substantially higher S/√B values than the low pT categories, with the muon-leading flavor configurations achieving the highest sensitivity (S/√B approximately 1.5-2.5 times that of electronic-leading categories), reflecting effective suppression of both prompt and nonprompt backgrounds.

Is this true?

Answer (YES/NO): NO